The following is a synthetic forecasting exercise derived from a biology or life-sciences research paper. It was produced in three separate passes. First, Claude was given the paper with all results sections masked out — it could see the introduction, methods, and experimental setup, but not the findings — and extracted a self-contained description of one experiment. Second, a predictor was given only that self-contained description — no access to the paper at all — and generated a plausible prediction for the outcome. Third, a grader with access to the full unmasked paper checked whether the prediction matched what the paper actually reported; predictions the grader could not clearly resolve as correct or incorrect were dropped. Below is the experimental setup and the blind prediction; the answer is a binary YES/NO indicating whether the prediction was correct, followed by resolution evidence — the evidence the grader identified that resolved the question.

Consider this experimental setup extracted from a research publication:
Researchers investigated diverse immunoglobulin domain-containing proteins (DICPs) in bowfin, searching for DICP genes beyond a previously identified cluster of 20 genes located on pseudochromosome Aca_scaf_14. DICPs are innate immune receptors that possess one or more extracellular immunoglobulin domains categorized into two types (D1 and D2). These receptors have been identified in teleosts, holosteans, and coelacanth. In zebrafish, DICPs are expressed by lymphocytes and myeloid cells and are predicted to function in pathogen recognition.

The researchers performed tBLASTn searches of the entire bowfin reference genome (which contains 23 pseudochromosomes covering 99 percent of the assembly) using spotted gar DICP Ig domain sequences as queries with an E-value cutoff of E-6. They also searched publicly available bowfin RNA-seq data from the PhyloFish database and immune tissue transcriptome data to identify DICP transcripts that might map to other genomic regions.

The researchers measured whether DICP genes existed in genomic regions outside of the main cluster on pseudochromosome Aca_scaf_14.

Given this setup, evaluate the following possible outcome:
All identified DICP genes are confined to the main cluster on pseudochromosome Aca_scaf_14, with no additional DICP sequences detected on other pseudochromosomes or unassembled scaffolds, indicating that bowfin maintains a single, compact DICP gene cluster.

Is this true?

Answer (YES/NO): NO